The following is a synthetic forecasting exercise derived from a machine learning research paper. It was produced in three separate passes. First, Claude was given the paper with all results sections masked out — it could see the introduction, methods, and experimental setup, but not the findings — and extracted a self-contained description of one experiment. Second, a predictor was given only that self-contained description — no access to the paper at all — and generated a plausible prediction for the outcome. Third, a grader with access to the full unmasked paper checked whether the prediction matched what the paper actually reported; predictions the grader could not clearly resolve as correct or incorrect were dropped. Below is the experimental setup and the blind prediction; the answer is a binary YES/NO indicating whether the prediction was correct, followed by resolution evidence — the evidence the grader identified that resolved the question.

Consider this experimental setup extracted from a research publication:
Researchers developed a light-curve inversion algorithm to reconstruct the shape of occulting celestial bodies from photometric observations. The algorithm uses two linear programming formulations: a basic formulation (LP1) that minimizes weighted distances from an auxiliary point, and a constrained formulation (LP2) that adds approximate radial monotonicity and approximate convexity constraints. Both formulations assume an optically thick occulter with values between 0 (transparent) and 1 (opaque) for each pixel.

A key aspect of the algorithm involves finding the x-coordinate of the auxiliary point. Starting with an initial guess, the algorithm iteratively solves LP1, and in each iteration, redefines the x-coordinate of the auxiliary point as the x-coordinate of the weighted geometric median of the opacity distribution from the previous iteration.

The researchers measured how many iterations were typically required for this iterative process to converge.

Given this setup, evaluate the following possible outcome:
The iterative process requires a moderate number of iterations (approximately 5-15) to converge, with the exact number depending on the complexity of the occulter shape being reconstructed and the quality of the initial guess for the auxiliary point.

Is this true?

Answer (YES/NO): NO